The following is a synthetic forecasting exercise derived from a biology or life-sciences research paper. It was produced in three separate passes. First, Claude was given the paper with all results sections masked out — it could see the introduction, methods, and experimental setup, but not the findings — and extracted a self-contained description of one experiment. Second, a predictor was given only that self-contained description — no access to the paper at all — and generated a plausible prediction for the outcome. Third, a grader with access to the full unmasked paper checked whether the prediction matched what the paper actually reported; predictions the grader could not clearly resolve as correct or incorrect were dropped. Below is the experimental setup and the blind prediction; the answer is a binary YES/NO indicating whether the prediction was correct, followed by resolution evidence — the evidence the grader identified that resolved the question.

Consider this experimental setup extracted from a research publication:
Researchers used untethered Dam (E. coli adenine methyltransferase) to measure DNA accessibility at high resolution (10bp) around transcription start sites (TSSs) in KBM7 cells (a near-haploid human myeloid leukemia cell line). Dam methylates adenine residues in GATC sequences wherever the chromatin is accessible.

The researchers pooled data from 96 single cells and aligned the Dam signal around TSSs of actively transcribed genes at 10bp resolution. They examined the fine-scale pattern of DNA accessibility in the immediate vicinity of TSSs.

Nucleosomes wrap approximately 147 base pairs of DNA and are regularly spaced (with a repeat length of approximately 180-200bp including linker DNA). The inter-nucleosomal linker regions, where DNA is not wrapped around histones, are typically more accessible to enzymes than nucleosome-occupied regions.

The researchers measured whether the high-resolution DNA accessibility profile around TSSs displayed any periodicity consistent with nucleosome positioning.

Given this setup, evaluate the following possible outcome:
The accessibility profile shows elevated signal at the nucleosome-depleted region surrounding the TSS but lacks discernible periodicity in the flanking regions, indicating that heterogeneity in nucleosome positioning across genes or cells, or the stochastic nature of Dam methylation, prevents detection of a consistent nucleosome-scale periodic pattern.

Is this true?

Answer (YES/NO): NO